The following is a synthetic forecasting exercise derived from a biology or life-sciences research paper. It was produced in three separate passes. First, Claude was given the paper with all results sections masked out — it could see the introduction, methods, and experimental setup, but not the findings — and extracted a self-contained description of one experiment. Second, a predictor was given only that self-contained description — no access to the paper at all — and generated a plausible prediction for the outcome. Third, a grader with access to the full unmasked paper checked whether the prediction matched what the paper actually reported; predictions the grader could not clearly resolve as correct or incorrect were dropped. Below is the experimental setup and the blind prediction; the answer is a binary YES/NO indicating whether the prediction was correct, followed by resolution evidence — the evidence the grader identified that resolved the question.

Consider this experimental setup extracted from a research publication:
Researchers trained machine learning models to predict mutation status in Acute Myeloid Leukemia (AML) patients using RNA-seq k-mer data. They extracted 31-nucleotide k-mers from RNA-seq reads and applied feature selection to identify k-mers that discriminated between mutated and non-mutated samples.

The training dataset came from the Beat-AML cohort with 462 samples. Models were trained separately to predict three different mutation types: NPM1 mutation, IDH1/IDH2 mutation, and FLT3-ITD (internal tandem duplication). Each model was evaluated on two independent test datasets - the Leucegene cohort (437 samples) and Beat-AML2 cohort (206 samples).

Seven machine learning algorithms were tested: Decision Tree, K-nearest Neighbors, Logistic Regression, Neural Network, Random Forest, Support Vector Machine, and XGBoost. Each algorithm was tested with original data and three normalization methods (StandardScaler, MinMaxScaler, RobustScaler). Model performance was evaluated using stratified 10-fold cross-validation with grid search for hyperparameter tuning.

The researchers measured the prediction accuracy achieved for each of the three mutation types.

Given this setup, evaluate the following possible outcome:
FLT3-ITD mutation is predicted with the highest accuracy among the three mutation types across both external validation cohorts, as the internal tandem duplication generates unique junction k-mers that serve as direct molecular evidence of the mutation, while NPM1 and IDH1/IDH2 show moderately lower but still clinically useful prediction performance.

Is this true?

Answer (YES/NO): NO